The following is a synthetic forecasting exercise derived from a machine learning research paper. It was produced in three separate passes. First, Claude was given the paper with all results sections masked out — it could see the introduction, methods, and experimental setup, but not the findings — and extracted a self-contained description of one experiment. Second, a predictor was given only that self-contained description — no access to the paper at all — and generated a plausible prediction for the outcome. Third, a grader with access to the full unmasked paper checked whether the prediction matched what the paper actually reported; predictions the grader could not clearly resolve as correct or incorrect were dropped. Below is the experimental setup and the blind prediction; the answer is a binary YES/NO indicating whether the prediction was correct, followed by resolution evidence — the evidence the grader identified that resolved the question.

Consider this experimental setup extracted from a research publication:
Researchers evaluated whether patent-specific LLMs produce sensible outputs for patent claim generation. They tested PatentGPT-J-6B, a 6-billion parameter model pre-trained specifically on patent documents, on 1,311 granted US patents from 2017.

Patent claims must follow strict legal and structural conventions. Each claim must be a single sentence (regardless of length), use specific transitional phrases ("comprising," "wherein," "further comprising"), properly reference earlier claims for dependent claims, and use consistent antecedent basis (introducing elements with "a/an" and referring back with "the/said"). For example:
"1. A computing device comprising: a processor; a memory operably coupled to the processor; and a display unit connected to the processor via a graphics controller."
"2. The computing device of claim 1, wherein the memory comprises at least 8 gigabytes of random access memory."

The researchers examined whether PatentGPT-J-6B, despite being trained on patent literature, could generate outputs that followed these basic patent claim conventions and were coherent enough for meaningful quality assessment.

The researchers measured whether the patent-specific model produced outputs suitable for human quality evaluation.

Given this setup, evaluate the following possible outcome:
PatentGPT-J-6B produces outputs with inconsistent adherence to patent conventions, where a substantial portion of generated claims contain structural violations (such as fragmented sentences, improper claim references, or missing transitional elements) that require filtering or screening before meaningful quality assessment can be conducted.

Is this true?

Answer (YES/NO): NO